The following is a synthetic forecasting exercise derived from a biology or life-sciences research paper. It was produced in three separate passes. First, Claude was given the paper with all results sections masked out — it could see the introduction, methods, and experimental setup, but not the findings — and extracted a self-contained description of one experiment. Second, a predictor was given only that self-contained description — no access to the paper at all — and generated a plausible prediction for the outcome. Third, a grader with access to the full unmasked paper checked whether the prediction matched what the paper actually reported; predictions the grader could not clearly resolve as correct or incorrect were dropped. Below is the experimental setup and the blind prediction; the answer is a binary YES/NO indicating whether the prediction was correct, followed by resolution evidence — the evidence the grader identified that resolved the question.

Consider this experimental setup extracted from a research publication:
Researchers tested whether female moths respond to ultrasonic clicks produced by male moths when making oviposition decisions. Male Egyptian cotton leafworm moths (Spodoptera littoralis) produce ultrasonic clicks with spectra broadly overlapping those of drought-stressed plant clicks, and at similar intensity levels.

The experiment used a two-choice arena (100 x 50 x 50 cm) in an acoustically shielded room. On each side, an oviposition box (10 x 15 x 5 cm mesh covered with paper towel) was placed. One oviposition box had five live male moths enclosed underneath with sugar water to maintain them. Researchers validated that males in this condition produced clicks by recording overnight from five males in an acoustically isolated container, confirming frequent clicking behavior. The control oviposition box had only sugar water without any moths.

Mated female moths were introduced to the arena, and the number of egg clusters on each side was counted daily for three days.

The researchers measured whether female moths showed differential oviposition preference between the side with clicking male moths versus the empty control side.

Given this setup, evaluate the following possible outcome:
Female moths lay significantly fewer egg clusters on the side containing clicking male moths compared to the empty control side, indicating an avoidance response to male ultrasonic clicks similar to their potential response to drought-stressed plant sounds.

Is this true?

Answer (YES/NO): NO